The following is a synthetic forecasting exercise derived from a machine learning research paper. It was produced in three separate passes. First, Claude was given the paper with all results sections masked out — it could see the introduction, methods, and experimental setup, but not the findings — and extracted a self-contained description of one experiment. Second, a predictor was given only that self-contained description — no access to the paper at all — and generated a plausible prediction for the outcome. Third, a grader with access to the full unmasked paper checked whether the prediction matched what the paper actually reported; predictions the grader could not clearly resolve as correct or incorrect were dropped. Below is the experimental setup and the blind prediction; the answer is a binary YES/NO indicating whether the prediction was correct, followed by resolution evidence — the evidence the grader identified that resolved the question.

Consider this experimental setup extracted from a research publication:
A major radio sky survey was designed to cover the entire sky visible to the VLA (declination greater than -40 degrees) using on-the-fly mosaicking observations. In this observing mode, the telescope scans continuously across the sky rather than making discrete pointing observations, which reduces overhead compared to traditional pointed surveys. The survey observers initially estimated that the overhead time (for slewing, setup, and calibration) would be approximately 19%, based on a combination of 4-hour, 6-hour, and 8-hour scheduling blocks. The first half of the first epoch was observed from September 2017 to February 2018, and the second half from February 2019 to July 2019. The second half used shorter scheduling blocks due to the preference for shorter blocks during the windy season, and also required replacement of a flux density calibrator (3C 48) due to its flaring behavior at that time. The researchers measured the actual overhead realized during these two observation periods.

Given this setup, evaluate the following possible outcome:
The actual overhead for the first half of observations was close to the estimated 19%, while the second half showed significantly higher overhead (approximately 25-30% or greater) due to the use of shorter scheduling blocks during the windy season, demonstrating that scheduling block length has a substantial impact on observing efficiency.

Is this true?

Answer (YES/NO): NO